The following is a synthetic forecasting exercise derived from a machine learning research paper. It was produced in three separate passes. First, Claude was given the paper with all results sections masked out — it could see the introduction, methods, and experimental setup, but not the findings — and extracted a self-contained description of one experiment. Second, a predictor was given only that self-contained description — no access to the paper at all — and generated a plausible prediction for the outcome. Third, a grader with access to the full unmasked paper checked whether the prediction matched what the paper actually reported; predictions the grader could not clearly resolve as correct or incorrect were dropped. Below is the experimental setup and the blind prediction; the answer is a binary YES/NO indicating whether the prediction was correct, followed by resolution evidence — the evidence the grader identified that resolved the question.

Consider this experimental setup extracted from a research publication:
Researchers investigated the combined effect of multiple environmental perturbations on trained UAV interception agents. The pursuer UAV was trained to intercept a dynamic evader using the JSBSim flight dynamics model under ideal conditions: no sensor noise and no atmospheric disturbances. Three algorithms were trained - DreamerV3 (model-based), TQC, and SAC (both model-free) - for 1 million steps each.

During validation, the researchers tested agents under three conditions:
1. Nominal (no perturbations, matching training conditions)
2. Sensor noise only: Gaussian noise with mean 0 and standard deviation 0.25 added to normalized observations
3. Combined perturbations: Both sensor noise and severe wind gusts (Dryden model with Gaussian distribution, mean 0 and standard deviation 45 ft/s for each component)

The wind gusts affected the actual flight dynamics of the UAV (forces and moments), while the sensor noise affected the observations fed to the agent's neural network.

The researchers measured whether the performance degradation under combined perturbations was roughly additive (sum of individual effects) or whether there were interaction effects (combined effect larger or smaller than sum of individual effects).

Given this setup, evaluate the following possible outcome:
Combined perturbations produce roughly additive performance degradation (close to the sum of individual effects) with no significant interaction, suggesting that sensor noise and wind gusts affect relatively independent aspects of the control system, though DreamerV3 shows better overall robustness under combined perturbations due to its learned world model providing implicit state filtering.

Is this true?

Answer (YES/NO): NO